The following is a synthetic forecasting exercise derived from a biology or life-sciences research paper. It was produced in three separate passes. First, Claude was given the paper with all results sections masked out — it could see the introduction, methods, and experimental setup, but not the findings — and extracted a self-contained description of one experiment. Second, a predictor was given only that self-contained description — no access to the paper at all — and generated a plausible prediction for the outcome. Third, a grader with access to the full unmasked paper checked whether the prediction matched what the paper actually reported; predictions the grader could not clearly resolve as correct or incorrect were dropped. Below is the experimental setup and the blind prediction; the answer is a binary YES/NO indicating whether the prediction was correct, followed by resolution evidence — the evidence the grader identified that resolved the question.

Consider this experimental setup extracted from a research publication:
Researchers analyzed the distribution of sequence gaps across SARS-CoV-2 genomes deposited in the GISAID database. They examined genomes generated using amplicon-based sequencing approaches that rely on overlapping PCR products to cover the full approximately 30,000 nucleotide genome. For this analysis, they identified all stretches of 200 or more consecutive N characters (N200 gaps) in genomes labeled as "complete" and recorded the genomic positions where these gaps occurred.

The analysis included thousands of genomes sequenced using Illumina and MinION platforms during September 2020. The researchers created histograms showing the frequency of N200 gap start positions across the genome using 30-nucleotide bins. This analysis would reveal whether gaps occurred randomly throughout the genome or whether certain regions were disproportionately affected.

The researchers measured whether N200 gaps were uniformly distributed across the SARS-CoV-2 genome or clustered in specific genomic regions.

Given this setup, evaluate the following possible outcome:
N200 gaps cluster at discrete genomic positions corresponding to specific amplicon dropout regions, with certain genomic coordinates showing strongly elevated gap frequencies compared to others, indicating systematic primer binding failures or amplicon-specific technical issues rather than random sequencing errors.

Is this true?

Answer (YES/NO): YES